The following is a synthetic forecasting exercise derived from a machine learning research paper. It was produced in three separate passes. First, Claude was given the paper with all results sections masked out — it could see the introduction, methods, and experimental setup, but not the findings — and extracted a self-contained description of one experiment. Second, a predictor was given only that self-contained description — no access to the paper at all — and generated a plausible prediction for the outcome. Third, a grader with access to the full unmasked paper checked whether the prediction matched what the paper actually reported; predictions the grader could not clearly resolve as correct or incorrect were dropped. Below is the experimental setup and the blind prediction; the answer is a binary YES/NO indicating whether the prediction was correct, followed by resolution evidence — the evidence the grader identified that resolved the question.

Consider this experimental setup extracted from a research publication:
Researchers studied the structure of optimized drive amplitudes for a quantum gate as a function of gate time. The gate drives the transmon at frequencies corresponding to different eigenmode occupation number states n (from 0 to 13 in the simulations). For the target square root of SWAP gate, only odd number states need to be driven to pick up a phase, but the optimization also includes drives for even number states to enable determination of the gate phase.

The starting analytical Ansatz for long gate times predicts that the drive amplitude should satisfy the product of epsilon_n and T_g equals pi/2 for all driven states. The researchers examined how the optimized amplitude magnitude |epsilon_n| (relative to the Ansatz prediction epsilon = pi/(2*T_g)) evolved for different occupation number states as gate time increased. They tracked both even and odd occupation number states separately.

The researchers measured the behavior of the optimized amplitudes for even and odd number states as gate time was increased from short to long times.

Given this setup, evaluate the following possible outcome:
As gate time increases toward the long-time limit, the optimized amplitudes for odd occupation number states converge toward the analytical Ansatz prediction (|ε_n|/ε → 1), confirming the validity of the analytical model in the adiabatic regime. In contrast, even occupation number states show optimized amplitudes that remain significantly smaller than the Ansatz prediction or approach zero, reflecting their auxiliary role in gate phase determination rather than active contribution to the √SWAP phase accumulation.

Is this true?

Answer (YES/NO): NO